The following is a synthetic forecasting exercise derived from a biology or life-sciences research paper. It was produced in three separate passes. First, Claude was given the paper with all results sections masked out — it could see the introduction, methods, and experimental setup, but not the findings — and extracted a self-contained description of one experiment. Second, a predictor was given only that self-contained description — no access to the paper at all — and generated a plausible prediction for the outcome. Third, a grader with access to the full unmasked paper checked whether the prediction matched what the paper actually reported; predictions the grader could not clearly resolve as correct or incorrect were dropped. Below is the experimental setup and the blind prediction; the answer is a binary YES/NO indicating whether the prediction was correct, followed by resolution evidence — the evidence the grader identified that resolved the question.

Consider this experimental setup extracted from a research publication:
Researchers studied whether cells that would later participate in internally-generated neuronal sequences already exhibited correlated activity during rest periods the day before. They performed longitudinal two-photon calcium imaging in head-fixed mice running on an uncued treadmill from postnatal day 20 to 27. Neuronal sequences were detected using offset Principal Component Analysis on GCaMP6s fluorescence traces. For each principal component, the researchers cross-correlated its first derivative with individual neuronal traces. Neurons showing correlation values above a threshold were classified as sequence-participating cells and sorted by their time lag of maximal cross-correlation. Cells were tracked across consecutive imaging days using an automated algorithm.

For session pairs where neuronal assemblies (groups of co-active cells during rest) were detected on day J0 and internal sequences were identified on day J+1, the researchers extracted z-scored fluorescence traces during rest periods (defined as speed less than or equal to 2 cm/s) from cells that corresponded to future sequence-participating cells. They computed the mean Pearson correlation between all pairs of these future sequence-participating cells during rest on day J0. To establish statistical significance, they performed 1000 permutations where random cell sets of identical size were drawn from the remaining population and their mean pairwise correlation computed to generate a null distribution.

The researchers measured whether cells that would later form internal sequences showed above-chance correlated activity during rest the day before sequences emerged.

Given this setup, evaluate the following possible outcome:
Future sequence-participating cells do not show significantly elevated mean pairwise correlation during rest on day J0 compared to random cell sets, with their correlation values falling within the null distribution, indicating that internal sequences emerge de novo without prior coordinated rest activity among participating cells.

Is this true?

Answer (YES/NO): NO